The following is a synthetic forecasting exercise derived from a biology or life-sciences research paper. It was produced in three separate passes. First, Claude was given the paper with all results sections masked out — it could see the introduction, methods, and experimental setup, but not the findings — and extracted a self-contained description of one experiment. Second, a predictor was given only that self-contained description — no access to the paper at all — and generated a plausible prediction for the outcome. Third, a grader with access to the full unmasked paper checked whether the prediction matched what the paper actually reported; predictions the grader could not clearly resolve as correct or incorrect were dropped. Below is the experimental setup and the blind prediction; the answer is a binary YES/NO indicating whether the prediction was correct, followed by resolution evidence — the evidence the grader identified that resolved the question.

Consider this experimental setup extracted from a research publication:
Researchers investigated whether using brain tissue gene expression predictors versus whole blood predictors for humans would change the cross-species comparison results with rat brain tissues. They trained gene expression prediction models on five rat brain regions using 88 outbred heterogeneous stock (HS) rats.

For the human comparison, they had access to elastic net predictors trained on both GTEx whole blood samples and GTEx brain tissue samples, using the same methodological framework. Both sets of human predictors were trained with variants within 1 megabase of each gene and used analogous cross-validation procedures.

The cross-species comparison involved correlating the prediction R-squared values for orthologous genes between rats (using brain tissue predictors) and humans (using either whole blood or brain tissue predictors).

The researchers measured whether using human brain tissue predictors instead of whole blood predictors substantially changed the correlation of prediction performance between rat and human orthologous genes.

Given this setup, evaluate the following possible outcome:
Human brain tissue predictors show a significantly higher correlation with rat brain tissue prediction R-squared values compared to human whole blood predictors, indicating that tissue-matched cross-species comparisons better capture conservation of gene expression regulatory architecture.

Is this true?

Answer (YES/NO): NO